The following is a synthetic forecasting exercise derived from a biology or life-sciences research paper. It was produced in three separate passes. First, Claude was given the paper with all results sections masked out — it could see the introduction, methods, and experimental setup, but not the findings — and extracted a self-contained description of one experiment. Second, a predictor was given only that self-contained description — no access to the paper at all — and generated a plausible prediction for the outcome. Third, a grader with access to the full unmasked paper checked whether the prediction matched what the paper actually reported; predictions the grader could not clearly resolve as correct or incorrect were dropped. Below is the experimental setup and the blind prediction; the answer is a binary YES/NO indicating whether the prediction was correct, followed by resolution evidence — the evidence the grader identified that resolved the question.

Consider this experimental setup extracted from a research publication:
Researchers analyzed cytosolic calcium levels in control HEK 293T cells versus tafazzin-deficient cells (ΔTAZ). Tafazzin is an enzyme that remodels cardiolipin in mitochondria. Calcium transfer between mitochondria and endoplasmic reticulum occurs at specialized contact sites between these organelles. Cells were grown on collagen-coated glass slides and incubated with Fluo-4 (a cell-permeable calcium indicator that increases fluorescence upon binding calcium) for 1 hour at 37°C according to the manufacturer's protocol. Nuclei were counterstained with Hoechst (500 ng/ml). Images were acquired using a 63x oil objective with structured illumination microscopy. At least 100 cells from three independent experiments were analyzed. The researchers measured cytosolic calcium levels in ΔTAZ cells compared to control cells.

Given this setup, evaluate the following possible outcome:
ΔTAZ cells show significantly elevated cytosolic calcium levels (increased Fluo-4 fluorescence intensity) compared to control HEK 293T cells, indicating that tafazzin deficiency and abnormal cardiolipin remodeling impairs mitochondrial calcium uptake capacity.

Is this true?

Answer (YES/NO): YES